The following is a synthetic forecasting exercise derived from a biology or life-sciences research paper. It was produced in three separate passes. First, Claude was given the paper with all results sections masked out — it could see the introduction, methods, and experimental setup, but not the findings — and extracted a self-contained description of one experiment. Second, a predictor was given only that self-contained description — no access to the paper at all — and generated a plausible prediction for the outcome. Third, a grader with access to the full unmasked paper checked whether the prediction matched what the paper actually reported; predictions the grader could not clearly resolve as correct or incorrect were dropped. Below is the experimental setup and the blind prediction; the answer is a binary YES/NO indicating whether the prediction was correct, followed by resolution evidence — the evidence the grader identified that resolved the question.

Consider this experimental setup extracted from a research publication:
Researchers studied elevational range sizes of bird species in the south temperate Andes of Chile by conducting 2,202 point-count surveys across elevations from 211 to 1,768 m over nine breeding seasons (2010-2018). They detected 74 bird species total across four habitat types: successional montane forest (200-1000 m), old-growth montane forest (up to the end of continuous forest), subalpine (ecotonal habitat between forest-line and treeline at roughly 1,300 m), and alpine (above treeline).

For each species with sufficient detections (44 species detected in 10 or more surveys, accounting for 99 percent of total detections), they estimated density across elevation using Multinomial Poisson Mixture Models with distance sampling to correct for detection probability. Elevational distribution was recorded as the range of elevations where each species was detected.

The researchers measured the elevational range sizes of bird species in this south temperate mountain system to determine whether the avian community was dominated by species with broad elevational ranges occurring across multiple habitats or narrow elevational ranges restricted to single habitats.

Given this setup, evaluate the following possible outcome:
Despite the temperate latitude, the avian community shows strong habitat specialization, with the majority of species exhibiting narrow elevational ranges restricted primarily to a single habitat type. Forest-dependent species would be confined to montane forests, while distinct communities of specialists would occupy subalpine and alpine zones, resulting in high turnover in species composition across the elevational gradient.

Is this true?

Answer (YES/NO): NO